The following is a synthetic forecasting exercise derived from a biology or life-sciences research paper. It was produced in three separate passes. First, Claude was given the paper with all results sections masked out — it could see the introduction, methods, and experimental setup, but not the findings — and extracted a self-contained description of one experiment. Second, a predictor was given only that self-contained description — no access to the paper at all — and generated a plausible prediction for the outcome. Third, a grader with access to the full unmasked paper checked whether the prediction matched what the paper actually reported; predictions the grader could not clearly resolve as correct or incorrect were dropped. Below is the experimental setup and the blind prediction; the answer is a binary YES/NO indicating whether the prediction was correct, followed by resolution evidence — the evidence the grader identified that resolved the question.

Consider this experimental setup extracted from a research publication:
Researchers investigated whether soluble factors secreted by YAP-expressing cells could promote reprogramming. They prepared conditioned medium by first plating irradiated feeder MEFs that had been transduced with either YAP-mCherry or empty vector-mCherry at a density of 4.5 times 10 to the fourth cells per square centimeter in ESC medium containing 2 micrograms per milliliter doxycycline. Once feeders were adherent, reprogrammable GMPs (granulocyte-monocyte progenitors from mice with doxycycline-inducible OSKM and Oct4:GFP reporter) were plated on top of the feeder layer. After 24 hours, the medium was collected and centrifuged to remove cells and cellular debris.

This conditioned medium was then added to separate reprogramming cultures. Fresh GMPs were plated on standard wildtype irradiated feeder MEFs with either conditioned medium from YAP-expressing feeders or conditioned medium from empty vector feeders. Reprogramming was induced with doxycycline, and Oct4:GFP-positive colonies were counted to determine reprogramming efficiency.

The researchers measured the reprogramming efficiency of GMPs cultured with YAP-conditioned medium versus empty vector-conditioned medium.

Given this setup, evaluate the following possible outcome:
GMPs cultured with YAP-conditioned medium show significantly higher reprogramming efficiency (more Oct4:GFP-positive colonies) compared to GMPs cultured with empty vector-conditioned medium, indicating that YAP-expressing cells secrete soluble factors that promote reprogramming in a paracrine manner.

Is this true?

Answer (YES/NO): YES